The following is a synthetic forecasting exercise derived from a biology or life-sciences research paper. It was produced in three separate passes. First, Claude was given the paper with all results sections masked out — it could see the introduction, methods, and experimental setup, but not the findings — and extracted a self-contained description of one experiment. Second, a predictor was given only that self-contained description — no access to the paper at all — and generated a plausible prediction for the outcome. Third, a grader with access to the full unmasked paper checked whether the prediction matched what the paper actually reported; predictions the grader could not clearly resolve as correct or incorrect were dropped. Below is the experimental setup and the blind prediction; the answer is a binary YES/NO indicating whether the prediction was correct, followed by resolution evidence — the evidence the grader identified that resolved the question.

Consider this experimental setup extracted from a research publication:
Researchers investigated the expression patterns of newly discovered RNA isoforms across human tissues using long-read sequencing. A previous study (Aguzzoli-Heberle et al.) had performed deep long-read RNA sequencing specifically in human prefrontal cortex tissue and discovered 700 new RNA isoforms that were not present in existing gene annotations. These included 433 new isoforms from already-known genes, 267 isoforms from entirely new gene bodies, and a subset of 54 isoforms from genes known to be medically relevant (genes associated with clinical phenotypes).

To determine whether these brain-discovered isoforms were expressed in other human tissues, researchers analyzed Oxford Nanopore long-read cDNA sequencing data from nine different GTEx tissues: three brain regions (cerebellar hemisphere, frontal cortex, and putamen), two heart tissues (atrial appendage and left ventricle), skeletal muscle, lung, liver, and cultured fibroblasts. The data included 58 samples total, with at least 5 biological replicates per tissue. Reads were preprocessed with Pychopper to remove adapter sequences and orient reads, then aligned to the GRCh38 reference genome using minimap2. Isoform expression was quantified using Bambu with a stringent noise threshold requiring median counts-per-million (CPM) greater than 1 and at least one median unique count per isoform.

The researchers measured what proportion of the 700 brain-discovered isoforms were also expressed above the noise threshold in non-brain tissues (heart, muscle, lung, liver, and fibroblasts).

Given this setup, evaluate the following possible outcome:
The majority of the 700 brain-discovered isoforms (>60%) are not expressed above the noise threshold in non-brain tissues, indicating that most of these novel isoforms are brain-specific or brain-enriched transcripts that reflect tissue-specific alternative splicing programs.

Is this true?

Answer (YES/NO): NO